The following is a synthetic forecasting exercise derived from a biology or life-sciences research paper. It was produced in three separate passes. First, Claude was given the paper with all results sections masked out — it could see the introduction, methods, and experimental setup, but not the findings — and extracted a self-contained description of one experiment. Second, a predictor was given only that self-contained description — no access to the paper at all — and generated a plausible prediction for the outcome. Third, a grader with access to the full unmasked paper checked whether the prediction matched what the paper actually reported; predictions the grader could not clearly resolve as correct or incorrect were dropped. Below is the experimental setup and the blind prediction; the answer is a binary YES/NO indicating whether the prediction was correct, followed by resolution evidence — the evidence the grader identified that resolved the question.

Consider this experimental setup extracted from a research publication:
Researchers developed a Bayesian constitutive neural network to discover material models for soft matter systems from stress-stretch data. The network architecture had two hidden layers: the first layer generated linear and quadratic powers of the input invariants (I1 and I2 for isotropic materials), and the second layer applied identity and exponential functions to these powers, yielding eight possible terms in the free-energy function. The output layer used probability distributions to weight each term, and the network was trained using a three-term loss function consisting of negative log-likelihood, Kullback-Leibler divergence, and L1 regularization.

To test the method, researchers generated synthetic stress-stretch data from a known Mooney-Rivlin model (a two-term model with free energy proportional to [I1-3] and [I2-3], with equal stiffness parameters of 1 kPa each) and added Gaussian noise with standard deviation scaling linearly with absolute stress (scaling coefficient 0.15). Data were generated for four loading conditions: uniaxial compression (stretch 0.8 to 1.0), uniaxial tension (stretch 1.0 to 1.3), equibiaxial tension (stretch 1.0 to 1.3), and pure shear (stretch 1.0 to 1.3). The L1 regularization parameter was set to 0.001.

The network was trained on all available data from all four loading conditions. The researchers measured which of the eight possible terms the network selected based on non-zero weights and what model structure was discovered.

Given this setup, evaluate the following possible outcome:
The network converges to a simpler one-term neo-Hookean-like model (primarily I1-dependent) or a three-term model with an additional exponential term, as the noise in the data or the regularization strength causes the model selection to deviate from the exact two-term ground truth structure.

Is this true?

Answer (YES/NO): NO